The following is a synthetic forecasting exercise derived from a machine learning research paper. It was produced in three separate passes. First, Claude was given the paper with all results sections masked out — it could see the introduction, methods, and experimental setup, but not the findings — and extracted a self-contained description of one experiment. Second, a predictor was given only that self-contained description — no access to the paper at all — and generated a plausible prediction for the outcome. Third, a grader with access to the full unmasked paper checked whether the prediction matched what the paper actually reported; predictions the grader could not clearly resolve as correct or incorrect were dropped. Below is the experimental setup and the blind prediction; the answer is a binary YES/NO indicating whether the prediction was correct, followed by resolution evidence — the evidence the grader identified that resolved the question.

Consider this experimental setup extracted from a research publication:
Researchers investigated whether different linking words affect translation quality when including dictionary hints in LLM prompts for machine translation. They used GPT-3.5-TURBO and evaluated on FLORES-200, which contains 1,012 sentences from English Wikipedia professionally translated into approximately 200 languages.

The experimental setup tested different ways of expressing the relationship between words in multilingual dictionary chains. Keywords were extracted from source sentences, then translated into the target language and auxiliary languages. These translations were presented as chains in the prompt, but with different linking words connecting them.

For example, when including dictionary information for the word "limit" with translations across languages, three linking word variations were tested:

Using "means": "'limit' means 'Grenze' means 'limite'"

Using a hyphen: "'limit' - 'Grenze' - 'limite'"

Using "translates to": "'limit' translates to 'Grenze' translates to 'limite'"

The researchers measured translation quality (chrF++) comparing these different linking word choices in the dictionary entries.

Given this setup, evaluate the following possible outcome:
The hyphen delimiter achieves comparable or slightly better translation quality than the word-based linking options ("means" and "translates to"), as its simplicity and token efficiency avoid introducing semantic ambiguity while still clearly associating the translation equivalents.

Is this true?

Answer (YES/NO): YES